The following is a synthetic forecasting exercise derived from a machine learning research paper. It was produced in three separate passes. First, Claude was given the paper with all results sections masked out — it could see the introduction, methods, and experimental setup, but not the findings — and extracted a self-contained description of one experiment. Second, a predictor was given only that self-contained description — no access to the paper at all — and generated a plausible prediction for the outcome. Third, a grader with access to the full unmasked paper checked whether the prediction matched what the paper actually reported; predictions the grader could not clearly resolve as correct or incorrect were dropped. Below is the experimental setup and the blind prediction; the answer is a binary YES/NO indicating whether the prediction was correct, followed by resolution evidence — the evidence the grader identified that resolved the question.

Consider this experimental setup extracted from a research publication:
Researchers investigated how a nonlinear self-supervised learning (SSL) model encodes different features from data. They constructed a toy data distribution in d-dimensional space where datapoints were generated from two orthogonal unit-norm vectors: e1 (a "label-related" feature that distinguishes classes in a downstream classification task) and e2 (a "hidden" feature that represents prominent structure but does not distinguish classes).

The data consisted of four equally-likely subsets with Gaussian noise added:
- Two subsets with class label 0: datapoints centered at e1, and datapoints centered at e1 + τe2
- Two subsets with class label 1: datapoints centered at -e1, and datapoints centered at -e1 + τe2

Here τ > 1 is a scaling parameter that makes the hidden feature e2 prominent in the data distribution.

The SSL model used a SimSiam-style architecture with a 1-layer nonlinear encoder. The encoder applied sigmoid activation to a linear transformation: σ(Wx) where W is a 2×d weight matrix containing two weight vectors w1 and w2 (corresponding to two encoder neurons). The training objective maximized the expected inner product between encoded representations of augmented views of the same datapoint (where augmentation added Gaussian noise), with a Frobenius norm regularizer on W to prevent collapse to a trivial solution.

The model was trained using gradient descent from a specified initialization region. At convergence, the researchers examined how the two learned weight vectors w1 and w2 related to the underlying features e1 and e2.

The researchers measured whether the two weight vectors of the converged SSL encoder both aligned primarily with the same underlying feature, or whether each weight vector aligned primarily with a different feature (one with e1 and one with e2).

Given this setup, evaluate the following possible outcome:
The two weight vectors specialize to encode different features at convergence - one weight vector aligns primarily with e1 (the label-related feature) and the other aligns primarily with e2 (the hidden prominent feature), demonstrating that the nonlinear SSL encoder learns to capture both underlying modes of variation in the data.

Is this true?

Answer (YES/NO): NO